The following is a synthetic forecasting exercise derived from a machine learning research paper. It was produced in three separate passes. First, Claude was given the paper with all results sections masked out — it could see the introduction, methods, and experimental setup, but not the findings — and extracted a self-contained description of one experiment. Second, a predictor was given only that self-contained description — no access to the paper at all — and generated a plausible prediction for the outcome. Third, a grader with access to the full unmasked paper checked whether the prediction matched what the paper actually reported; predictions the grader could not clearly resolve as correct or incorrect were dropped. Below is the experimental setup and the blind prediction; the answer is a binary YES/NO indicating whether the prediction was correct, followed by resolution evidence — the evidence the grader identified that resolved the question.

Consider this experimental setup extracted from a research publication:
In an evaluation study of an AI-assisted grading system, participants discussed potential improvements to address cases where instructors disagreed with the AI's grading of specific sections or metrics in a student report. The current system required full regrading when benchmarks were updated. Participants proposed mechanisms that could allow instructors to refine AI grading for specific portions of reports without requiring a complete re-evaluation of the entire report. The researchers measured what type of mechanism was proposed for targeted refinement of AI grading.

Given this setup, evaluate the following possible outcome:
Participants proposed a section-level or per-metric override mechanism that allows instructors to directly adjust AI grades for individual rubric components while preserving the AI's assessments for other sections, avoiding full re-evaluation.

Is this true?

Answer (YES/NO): NO